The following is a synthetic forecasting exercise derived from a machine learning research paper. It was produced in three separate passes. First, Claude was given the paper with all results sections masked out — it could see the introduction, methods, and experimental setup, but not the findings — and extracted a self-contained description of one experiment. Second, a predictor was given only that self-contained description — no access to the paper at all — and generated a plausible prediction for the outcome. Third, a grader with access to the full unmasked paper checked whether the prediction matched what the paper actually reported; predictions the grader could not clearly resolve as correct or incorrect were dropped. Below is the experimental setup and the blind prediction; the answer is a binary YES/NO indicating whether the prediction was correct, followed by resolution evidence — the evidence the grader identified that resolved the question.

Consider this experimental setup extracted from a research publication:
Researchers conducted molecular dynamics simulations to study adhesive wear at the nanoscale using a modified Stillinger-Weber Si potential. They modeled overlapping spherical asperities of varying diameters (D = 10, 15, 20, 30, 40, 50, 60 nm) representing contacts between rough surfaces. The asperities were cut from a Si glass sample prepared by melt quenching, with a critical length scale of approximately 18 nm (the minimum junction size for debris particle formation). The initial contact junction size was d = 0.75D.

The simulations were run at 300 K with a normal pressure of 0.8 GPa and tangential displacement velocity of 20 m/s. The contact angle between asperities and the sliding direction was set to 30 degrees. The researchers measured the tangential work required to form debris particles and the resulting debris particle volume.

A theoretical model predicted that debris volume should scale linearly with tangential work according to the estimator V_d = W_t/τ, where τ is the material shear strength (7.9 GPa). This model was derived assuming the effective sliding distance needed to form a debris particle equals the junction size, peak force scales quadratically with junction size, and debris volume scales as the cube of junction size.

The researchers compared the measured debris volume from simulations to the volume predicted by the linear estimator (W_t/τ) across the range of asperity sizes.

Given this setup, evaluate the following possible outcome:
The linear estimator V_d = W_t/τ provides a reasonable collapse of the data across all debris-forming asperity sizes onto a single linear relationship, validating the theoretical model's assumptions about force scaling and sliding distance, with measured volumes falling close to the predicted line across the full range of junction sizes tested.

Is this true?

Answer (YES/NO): NO